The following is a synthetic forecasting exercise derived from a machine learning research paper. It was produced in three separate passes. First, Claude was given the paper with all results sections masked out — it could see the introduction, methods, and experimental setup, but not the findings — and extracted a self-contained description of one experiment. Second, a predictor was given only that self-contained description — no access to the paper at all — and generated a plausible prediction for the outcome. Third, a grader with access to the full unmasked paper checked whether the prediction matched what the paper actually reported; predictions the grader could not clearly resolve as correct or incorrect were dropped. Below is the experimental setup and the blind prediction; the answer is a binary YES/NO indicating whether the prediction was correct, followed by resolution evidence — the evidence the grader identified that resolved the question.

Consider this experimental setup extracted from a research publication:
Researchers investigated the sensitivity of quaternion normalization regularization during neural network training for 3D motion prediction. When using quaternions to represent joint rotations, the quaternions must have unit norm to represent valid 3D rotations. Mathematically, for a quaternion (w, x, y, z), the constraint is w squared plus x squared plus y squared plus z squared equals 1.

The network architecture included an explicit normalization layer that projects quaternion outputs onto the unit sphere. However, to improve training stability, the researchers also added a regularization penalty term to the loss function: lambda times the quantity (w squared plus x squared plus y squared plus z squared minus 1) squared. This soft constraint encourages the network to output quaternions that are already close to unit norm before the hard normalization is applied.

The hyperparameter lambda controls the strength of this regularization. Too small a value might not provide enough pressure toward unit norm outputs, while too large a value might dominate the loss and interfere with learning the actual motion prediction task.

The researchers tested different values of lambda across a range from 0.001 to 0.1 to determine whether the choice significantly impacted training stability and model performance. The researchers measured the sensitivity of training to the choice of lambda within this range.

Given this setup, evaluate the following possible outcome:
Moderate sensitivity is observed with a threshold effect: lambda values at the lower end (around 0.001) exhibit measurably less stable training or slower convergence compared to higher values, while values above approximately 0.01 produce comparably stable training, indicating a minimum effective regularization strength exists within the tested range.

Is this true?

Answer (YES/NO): NO